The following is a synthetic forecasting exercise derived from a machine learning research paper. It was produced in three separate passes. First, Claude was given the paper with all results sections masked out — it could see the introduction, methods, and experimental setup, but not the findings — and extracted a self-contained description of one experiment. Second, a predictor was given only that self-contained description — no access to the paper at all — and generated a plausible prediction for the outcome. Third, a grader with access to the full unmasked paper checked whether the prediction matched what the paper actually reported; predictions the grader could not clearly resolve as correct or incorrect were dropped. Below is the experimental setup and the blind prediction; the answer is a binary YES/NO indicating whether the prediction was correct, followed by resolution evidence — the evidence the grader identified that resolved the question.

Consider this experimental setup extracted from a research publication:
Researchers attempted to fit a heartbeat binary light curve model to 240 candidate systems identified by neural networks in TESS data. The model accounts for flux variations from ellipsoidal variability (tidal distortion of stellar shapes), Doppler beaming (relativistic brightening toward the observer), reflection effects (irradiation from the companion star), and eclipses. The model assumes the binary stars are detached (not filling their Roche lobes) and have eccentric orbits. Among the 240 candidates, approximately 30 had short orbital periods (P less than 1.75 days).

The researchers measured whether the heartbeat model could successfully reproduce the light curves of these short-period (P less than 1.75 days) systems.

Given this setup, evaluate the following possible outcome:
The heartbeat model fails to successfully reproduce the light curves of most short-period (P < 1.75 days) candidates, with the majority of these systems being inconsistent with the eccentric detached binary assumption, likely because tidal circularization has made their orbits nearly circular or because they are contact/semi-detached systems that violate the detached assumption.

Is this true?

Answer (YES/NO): YES